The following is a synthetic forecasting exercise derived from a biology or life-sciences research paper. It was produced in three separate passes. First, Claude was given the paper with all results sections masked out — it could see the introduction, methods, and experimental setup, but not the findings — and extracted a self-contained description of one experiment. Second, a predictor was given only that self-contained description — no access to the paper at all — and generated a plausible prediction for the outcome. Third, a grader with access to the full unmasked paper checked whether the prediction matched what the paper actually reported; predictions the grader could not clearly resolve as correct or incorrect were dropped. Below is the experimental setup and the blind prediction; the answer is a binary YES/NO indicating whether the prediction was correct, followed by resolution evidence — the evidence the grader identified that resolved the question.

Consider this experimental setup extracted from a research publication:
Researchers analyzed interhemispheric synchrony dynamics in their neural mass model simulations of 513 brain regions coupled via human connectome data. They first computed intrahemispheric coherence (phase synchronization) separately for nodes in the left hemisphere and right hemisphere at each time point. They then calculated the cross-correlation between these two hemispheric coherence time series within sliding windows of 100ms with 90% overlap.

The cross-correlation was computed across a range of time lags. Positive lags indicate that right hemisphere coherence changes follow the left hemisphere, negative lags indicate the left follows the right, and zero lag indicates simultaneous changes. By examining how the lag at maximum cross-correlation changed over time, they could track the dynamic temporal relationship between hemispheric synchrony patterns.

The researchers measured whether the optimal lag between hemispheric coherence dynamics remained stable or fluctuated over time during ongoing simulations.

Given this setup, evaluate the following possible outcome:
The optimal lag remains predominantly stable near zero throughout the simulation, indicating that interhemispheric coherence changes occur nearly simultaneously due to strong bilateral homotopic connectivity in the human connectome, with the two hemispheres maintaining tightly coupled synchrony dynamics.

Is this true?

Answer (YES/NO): NO